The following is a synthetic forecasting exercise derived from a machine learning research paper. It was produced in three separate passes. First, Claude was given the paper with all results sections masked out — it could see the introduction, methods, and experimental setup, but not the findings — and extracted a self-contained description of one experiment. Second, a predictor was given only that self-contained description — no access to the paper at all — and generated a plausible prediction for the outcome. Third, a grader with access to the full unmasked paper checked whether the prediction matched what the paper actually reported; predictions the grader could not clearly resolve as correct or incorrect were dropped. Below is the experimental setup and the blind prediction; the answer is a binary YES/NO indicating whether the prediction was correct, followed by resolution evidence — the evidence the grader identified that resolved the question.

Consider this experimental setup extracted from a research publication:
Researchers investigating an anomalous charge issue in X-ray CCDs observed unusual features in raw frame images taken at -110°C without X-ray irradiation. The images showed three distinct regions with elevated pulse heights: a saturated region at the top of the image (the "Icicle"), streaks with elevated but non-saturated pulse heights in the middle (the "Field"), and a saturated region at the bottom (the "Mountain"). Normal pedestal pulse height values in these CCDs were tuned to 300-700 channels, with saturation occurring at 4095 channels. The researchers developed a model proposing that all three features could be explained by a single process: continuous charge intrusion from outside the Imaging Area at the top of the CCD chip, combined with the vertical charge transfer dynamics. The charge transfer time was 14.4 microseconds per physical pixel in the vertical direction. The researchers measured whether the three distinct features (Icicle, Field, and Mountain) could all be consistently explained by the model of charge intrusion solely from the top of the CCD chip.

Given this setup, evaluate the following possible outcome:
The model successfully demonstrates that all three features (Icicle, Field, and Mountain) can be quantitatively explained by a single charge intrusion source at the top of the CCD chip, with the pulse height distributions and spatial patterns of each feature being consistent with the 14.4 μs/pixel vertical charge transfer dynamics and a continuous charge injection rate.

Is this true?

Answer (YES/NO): YES